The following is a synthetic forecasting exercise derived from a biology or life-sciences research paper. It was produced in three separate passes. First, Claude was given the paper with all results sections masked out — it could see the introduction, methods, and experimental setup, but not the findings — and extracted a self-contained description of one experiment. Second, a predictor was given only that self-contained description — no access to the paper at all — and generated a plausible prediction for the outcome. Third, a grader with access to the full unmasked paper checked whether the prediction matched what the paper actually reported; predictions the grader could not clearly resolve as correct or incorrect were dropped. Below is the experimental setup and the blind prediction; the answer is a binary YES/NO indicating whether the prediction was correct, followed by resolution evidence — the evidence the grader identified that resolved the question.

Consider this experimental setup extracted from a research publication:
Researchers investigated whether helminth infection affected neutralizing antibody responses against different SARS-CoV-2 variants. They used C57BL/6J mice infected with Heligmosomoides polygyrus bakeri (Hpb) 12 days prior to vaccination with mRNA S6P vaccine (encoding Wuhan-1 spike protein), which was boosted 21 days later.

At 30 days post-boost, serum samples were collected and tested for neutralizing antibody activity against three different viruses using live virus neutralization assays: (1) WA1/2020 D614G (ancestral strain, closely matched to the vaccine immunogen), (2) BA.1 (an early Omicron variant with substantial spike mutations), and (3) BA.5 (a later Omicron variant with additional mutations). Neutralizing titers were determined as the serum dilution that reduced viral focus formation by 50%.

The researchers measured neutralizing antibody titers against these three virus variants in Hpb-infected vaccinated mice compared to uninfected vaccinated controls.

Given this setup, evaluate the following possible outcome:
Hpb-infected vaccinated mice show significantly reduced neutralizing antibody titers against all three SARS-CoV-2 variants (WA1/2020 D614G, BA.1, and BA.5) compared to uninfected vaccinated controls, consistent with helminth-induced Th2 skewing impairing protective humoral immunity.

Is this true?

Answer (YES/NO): NO